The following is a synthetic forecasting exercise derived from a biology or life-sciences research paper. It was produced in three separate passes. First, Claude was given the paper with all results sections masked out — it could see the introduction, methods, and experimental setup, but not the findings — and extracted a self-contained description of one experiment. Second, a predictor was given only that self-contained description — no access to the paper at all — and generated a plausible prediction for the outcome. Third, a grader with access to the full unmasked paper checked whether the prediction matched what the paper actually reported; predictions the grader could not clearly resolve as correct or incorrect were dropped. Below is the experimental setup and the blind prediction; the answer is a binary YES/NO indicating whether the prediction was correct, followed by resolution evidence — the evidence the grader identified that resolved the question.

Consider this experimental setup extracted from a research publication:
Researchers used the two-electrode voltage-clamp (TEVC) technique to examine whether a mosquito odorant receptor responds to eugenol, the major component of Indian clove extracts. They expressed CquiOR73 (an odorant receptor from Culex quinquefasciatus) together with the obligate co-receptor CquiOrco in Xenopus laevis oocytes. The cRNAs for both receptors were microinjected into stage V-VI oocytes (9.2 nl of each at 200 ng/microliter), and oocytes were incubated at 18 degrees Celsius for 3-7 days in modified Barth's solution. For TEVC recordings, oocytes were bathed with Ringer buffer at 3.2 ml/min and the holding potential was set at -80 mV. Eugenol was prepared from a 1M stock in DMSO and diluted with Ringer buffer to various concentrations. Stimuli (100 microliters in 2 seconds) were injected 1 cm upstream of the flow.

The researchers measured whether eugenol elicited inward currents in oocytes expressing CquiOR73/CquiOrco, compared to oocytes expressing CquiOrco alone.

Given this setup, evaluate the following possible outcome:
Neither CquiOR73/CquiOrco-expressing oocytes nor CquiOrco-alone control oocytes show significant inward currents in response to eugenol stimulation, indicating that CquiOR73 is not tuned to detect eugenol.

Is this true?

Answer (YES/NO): NO